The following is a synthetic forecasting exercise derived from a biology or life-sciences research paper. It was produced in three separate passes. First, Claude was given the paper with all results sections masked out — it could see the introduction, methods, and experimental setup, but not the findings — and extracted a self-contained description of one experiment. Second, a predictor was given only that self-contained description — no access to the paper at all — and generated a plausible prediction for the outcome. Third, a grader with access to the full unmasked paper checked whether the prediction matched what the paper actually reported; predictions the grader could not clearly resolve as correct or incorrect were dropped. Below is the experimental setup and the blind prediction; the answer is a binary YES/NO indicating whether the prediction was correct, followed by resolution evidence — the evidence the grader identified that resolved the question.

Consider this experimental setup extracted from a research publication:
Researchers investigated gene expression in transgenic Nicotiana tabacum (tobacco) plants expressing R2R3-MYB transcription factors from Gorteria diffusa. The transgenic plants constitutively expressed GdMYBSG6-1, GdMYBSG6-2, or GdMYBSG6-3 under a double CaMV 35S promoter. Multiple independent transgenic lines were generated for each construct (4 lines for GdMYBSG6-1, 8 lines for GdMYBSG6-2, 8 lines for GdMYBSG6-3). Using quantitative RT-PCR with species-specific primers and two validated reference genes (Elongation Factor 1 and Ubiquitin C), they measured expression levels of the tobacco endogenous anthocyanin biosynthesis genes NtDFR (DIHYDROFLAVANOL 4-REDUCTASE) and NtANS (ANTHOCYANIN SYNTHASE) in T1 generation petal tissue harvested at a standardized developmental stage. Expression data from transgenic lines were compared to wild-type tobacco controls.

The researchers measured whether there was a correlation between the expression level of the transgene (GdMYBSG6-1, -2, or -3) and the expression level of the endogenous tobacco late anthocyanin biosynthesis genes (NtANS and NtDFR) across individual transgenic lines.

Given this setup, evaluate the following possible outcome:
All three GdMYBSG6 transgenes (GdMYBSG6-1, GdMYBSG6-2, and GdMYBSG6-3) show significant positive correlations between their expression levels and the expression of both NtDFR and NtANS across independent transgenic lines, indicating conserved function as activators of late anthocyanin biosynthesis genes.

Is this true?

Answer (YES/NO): NO